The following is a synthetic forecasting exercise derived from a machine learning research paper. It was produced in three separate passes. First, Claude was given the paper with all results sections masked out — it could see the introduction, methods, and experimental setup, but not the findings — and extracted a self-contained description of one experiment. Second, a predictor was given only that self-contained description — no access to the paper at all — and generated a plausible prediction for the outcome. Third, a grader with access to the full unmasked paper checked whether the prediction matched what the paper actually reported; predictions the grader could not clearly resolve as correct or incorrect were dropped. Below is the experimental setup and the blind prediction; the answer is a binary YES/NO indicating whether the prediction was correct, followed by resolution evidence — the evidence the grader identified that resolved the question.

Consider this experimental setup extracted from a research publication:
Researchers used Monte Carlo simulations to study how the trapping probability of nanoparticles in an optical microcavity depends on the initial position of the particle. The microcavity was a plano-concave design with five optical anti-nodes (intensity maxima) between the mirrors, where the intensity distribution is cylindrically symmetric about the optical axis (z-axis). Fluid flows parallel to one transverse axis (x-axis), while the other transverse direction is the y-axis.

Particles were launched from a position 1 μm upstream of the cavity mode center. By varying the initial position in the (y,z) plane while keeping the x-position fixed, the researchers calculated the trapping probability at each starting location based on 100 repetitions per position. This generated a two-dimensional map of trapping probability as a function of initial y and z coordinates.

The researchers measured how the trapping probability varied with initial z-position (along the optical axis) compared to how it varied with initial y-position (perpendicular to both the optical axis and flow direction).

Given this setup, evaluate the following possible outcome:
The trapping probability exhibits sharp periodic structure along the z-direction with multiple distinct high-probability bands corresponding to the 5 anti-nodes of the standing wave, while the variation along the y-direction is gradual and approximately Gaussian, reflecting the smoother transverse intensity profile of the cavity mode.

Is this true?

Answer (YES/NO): NO